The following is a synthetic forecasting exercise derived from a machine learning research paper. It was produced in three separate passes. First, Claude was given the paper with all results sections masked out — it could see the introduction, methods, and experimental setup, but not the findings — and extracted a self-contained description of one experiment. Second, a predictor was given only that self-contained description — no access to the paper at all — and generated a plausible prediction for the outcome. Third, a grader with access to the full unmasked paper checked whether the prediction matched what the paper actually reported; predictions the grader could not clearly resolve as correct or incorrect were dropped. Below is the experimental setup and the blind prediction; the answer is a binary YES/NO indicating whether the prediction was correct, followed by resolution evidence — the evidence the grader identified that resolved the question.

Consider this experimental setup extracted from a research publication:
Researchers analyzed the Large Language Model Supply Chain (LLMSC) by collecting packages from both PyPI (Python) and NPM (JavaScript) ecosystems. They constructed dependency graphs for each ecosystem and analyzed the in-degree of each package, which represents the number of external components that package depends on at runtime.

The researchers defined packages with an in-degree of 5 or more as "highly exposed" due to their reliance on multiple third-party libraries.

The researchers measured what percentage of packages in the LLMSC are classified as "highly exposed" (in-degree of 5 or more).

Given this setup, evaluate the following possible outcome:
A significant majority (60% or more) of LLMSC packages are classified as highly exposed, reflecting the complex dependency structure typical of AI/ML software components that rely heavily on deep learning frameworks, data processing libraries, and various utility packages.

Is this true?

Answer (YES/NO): NO